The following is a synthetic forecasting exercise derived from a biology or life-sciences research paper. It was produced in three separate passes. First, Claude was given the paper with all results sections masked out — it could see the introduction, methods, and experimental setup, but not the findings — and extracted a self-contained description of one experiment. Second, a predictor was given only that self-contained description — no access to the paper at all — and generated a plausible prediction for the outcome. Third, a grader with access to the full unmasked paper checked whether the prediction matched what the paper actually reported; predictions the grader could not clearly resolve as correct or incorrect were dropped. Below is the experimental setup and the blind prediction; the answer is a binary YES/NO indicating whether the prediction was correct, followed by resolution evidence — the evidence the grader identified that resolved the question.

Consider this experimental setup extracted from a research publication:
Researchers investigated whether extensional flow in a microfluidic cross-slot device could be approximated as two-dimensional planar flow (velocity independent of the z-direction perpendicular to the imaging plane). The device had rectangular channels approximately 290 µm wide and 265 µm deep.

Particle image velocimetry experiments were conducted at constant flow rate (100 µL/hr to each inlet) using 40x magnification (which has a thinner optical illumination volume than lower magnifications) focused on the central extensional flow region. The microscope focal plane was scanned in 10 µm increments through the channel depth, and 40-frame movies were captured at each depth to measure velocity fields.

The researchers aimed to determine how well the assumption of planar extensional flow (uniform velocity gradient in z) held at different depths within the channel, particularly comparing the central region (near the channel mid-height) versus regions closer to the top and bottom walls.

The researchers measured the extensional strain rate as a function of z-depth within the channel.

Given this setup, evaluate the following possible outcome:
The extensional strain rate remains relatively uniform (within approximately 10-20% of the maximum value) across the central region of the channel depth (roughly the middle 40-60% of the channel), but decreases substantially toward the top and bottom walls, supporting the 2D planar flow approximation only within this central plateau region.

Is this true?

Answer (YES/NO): NO